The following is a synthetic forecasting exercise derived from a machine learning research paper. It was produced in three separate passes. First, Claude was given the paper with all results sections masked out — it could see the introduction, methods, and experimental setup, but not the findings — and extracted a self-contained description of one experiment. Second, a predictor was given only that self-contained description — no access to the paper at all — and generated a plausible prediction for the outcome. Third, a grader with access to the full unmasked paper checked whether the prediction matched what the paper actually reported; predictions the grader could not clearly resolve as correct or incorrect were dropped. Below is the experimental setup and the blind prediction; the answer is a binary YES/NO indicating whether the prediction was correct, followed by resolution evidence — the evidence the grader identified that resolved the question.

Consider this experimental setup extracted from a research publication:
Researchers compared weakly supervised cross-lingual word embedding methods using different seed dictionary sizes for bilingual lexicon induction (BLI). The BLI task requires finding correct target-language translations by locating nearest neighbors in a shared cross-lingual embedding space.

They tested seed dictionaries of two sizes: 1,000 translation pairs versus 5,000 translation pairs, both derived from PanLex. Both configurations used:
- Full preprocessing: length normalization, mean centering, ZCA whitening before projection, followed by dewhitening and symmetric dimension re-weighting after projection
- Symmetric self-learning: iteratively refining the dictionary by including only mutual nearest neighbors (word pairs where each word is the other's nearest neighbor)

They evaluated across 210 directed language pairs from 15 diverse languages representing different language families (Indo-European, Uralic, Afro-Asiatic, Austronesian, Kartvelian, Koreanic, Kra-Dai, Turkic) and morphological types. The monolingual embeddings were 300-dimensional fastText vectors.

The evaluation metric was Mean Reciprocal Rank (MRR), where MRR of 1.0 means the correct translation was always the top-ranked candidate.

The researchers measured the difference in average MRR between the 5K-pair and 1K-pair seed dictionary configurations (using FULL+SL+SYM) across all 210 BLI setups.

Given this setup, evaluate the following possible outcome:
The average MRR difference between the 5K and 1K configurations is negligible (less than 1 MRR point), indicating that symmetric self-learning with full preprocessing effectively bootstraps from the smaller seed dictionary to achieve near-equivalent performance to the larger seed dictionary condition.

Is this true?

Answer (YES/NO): NO